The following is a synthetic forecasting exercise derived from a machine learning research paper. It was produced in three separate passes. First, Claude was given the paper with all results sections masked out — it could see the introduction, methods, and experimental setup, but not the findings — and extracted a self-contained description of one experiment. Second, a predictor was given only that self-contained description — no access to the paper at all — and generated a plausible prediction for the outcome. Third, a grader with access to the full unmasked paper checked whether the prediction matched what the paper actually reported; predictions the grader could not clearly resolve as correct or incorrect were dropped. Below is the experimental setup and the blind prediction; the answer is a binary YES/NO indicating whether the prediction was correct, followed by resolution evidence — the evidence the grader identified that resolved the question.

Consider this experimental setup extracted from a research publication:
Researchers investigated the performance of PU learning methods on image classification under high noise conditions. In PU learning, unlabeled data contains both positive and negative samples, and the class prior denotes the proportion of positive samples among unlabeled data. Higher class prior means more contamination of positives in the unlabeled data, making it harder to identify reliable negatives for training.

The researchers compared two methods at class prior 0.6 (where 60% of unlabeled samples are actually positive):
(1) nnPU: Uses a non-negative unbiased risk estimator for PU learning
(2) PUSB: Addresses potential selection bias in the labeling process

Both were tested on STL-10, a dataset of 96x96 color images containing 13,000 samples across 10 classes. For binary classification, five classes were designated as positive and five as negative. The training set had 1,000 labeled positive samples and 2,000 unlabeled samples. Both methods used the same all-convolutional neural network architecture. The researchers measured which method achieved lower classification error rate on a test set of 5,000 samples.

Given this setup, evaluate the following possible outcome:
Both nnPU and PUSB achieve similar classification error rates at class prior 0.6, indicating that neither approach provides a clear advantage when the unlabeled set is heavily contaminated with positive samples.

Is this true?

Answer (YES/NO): NO